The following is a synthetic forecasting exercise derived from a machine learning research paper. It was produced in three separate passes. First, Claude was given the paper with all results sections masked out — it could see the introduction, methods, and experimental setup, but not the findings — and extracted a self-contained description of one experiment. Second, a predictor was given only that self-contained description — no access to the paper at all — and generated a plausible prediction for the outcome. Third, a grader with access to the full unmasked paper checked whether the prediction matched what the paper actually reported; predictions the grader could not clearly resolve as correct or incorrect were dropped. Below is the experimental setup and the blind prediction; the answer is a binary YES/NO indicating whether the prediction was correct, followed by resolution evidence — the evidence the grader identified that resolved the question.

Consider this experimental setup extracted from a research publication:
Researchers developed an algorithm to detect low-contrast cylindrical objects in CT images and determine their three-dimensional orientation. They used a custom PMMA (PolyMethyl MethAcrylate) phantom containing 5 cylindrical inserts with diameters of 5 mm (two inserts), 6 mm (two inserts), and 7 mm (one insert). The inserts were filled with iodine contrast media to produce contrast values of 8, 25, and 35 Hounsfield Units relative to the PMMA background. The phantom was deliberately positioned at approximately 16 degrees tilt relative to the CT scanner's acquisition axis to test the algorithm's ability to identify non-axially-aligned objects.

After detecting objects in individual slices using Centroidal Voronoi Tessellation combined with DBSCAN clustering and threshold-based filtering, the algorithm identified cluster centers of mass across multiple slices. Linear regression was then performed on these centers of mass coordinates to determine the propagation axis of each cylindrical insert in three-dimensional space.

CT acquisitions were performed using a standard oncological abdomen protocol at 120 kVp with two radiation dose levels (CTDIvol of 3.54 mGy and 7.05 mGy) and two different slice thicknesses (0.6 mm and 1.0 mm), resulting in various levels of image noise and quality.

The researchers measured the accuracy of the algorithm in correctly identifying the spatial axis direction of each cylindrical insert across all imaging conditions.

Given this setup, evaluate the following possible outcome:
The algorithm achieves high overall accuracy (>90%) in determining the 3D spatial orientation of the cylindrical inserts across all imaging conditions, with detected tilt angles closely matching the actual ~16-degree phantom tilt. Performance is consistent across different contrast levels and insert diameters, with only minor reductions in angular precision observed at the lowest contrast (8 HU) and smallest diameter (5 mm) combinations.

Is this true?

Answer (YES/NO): NO